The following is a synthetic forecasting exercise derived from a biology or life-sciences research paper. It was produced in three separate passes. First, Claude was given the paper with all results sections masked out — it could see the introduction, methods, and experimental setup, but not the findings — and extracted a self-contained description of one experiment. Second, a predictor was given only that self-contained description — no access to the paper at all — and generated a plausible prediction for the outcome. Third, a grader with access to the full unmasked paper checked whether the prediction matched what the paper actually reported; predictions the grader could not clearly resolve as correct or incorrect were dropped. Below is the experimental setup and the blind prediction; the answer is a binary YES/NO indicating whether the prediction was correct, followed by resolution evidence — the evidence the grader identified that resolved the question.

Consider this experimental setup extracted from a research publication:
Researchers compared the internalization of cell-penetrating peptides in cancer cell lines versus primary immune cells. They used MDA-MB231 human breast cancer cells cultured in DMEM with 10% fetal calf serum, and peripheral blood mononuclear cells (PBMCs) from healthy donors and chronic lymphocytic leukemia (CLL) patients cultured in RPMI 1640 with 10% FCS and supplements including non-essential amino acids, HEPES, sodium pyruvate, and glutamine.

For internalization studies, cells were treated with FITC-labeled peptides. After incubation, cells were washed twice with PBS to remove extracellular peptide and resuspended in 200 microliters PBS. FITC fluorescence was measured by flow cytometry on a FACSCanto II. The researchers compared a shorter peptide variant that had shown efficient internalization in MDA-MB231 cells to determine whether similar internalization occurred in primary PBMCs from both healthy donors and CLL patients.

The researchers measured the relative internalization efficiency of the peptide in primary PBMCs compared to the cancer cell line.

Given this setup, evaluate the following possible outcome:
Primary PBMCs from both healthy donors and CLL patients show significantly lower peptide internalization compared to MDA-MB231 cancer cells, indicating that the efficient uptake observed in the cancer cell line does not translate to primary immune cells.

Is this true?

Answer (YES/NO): NO